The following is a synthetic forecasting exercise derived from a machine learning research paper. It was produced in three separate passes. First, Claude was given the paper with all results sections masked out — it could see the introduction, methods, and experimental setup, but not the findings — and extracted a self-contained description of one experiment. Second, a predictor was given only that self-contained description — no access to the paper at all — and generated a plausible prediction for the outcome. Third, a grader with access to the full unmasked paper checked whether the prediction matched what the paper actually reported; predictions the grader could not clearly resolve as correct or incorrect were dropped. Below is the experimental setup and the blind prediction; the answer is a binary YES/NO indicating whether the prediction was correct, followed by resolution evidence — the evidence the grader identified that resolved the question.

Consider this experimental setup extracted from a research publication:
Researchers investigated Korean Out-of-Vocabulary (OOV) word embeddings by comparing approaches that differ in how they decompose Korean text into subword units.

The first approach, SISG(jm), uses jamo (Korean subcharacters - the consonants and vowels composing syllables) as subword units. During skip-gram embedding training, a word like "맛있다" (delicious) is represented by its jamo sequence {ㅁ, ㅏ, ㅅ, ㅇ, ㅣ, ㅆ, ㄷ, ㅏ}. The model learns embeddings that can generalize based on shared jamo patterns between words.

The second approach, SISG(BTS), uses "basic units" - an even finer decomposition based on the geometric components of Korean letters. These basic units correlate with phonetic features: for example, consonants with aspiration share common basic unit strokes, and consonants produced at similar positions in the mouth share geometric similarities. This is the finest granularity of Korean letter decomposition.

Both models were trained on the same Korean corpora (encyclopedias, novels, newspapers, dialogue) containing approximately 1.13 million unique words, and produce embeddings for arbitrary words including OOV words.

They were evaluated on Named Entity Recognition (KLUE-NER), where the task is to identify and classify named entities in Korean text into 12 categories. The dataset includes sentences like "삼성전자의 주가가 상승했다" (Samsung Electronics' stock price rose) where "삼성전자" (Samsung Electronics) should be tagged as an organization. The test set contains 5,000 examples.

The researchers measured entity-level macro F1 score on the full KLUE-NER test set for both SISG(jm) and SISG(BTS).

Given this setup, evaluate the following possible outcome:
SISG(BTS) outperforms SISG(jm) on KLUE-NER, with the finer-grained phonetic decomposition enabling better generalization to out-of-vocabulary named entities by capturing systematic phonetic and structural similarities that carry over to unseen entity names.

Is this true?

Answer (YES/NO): YES